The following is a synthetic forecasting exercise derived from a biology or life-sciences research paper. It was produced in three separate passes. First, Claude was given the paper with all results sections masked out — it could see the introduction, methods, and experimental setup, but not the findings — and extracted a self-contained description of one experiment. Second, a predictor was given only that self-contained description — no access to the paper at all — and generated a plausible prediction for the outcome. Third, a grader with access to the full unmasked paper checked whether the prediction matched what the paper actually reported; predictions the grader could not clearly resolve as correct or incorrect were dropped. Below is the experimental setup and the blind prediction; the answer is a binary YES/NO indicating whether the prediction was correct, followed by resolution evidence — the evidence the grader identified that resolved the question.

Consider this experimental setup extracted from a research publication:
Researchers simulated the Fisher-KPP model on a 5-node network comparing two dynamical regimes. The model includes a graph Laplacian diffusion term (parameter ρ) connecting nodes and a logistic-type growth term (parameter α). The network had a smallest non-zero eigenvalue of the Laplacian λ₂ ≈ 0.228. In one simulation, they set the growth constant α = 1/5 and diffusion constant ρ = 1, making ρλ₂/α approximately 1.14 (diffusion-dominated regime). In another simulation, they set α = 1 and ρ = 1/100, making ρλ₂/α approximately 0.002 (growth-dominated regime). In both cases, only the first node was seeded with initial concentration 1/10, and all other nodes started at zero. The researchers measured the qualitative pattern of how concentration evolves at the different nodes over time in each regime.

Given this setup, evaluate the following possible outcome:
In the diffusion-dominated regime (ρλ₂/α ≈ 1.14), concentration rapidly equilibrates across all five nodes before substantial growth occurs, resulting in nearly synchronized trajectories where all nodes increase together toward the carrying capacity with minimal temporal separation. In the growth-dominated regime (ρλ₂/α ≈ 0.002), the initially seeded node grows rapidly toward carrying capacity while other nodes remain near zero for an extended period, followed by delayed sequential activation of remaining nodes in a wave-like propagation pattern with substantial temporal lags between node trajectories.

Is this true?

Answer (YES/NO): YES